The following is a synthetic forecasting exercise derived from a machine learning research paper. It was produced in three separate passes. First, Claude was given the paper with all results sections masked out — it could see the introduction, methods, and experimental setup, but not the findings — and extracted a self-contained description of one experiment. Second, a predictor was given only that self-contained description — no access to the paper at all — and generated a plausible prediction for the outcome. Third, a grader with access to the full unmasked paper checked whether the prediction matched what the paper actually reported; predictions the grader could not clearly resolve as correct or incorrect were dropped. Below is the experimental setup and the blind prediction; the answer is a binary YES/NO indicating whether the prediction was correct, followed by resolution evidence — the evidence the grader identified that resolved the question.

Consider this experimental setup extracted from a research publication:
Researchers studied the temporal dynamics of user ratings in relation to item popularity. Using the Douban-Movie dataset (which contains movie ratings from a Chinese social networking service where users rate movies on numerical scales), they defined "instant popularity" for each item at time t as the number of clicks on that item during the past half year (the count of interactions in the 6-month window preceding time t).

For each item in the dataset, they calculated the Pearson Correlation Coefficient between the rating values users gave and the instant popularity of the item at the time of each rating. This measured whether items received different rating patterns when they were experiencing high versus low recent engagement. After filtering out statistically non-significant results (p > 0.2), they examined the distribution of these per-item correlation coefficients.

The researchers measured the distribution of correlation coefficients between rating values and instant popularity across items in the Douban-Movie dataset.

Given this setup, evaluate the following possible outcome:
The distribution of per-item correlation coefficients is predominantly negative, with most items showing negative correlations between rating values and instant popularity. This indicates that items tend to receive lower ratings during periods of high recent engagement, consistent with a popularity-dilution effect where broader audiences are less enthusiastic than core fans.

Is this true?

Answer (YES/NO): YES